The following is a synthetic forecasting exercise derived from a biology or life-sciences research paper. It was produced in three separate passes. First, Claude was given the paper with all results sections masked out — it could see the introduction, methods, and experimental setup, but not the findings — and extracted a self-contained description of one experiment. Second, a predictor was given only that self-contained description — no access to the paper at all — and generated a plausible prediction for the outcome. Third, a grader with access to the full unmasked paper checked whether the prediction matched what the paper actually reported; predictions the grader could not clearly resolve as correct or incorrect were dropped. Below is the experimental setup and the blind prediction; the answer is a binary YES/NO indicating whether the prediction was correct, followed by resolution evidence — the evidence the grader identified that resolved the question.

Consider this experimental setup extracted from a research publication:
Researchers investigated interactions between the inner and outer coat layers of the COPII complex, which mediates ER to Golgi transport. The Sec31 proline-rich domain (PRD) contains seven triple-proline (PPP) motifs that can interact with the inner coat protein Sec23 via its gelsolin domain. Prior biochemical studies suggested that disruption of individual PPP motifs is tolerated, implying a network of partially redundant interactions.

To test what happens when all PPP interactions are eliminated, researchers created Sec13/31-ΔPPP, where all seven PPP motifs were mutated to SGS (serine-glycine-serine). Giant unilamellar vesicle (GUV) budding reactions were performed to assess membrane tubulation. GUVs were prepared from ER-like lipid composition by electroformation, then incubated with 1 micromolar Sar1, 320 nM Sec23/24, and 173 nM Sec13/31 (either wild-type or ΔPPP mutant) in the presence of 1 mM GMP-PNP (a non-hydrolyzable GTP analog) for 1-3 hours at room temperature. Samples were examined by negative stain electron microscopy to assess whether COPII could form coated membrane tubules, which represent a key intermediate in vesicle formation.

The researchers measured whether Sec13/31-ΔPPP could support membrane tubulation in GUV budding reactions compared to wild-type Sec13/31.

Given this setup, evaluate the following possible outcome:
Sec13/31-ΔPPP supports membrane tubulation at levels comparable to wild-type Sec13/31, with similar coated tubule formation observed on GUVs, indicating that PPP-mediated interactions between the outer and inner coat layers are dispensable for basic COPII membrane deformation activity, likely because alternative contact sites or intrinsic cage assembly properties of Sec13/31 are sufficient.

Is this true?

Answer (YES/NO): YES